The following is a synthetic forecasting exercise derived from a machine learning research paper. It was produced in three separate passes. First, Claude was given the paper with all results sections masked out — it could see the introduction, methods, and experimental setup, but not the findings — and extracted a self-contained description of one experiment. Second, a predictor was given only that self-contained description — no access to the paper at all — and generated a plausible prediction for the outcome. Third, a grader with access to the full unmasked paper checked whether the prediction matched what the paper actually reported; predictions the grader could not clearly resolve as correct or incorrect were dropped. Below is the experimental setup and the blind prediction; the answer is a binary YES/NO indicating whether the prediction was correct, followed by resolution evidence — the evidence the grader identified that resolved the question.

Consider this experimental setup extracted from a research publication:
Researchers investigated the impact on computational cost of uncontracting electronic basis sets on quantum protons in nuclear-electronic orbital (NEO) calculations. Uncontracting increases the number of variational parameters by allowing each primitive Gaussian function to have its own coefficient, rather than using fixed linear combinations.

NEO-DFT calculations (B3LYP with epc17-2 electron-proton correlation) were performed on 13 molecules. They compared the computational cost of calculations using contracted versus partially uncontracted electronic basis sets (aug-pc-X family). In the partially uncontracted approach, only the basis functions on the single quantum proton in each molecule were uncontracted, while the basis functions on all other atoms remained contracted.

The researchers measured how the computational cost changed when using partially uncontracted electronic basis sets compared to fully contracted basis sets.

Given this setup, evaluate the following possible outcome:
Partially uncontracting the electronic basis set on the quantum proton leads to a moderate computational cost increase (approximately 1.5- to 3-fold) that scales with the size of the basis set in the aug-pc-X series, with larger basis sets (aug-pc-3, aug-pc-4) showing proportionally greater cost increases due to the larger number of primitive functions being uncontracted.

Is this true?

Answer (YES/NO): NO